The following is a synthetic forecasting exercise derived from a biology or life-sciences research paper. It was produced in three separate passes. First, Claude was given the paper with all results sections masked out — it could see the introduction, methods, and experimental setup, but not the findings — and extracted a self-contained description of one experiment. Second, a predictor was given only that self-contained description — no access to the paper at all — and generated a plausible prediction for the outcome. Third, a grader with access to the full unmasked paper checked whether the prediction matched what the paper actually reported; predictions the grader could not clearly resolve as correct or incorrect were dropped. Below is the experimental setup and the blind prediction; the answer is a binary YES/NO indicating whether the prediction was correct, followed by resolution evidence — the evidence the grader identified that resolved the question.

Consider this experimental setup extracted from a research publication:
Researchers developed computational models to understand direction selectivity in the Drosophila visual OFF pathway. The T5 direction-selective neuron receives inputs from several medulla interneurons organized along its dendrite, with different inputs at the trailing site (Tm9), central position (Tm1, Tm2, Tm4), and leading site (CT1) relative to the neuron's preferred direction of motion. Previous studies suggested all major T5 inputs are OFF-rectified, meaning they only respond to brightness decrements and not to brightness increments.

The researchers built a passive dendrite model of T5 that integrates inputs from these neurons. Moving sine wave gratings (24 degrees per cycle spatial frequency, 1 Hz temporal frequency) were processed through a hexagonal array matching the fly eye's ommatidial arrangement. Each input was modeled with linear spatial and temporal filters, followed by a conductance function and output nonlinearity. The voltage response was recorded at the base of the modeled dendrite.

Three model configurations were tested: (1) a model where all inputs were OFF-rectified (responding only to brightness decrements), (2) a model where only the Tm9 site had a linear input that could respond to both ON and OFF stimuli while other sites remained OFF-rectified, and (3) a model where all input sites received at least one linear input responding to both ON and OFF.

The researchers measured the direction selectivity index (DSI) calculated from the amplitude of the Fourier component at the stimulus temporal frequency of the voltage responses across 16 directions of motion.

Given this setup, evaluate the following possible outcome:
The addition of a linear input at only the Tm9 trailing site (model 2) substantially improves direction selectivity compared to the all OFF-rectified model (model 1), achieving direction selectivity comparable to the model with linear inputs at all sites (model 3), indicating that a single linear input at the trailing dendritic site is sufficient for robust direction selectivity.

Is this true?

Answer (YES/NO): NO